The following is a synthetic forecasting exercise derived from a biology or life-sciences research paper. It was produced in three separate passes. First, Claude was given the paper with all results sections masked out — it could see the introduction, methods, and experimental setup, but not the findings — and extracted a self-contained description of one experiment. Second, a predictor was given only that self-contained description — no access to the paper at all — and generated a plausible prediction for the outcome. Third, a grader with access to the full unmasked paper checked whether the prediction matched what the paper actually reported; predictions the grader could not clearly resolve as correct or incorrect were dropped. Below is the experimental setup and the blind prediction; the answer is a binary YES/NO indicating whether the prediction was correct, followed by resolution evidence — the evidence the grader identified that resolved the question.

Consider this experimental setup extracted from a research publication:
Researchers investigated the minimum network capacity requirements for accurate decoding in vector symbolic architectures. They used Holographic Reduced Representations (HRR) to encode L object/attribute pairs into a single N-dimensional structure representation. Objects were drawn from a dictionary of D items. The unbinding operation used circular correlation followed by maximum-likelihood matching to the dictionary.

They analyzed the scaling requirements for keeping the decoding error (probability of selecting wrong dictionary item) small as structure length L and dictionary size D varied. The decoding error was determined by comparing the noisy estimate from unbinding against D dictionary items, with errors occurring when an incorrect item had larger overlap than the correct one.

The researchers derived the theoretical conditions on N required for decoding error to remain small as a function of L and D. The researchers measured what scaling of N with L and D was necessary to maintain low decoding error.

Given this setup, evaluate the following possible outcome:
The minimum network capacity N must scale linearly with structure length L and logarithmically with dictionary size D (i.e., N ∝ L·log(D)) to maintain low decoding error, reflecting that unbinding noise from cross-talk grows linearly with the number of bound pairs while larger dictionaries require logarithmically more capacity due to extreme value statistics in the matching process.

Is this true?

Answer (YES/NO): YES